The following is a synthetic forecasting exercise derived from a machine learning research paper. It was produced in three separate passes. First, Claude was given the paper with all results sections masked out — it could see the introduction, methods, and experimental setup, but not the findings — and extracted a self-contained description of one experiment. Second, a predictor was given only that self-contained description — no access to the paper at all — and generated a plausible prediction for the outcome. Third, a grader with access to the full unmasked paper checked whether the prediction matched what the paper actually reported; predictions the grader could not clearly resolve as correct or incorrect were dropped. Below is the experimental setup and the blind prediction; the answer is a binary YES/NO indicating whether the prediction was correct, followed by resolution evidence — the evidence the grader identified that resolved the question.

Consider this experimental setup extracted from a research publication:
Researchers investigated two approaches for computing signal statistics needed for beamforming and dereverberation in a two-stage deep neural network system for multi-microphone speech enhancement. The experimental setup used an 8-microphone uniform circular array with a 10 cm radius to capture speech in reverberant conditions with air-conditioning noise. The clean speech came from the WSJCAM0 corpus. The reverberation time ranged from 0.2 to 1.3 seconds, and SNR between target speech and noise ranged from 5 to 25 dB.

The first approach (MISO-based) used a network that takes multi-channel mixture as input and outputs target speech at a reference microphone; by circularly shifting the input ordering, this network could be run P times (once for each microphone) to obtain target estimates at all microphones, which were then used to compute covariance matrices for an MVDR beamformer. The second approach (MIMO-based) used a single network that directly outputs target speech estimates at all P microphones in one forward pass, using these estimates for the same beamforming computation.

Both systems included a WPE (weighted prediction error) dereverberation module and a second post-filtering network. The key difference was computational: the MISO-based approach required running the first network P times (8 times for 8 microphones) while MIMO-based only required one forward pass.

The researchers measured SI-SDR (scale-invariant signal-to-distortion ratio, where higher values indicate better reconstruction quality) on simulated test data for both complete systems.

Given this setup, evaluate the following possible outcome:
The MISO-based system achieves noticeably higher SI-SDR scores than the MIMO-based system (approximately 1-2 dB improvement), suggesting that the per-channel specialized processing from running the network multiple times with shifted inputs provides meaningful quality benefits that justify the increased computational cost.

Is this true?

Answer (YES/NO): NO